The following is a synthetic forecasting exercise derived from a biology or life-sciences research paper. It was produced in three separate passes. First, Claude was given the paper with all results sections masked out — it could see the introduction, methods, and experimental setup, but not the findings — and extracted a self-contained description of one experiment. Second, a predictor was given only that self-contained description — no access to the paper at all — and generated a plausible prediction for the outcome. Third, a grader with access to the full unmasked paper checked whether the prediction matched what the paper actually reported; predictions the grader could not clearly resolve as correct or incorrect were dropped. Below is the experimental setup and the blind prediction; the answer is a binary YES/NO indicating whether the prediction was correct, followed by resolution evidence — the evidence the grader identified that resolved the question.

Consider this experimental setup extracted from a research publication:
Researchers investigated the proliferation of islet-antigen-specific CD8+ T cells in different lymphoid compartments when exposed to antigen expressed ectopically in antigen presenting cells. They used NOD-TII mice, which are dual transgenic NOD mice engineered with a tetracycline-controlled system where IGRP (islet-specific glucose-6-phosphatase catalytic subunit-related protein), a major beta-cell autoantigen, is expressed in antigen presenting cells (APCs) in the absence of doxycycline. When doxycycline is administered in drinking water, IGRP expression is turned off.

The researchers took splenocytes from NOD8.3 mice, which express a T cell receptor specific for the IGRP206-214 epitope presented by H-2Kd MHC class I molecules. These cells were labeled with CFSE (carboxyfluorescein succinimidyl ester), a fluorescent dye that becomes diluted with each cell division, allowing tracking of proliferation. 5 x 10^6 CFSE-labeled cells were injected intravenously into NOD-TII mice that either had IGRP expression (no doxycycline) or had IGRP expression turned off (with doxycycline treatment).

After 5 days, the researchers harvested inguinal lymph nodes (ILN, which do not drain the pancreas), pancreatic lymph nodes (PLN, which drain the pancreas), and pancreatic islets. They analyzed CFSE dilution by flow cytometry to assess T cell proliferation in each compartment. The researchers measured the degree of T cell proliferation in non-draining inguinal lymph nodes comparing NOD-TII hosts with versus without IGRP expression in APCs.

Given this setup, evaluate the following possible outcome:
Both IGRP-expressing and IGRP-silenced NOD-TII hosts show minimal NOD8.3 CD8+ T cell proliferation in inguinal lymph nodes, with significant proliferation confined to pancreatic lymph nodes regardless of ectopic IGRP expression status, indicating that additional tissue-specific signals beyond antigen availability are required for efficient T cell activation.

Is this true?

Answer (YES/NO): NO